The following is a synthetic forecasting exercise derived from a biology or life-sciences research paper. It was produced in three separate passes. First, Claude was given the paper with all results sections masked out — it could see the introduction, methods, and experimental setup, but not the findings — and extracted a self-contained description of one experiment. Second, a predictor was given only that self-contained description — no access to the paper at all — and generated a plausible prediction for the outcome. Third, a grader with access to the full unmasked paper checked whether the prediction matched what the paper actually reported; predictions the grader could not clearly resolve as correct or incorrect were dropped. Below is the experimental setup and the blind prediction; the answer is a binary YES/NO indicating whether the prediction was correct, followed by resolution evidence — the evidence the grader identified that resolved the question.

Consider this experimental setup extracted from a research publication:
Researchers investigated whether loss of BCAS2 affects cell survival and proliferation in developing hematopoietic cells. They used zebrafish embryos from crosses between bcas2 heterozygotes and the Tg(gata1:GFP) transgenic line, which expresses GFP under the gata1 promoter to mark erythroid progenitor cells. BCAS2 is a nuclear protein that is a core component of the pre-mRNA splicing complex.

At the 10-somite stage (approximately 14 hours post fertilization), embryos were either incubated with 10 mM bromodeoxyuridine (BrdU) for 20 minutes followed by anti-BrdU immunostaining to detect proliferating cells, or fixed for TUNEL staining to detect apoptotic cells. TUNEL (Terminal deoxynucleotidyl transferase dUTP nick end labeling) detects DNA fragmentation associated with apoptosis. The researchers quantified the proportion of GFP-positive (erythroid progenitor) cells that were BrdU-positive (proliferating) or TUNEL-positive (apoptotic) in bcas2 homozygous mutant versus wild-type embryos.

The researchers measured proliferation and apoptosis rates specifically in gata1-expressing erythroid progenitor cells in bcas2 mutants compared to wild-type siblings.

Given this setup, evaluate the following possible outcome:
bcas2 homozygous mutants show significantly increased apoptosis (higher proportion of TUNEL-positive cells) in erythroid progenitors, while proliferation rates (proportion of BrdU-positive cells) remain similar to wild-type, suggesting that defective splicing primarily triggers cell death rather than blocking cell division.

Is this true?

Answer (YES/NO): NO